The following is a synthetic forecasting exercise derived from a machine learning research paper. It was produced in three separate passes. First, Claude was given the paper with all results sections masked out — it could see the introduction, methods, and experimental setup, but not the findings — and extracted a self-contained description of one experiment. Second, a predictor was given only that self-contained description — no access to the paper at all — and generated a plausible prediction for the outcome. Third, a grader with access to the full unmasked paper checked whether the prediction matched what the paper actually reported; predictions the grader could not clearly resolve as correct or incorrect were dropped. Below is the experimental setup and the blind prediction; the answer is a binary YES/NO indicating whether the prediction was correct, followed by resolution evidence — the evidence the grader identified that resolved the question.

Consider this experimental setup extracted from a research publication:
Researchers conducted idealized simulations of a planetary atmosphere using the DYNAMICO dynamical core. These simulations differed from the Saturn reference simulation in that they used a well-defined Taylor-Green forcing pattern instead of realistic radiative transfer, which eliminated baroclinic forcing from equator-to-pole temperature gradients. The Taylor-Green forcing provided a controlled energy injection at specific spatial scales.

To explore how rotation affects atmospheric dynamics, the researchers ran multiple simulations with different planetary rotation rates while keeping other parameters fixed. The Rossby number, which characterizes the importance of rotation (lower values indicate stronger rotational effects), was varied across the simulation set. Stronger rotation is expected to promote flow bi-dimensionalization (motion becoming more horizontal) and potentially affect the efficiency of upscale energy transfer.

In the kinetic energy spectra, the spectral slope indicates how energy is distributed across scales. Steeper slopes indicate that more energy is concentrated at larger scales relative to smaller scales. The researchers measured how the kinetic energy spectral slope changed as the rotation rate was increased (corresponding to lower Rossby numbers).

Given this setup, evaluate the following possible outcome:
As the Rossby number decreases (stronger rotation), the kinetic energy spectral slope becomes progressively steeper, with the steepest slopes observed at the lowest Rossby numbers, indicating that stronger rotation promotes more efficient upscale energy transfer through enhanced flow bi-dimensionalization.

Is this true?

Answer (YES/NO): YES